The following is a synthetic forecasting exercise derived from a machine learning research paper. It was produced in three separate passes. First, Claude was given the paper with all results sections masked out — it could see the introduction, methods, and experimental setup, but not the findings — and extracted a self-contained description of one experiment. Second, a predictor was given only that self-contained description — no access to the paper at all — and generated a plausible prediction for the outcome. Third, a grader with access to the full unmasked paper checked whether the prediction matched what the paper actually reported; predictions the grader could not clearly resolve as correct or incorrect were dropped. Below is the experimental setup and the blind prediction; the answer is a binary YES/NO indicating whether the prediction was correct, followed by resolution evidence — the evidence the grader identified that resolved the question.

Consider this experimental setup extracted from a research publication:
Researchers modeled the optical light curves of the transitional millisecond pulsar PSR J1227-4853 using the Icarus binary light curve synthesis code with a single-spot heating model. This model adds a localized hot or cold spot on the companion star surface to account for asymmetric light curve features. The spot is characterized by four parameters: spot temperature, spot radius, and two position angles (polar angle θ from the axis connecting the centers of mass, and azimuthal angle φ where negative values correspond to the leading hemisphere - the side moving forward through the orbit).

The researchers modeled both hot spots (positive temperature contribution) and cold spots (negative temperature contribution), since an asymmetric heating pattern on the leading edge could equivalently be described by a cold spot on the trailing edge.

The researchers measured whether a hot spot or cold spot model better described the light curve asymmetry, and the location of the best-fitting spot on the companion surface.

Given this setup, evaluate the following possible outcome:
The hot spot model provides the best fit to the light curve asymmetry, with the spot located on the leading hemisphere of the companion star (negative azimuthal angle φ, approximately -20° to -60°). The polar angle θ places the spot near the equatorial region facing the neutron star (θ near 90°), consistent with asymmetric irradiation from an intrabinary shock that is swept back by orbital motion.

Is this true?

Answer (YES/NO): YES